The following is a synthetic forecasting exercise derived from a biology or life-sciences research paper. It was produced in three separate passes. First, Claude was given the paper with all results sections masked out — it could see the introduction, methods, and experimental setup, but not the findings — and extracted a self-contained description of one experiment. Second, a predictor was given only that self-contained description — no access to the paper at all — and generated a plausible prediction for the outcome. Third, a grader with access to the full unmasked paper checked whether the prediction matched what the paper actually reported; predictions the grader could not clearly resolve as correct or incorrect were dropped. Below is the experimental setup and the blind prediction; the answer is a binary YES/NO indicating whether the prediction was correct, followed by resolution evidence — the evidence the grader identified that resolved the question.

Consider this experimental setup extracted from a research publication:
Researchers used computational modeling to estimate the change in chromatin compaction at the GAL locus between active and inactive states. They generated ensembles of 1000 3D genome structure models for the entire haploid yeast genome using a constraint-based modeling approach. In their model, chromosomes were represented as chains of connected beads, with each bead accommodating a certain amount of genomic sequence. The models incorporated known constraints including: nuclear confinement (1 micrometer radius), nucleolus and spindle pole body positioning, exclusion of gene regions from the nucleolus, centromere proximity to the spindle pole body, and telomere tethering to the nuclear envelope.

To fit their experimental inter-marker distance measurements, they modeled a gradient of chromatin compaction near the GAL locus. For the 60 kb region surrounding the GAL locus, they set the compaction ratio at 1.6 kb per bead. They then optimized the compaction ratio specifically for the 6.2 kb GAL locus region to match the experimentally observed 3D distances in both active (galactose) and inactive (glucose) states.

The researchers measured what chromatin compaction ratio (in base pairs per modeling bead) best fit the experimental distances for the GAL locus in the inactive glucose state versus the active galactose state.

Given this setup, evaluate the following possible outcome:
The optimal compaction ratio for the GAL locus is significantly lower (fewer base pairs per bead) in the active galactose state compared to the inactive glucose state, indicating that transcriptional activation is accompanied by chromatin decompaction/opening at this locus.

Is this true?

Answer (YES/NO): YES